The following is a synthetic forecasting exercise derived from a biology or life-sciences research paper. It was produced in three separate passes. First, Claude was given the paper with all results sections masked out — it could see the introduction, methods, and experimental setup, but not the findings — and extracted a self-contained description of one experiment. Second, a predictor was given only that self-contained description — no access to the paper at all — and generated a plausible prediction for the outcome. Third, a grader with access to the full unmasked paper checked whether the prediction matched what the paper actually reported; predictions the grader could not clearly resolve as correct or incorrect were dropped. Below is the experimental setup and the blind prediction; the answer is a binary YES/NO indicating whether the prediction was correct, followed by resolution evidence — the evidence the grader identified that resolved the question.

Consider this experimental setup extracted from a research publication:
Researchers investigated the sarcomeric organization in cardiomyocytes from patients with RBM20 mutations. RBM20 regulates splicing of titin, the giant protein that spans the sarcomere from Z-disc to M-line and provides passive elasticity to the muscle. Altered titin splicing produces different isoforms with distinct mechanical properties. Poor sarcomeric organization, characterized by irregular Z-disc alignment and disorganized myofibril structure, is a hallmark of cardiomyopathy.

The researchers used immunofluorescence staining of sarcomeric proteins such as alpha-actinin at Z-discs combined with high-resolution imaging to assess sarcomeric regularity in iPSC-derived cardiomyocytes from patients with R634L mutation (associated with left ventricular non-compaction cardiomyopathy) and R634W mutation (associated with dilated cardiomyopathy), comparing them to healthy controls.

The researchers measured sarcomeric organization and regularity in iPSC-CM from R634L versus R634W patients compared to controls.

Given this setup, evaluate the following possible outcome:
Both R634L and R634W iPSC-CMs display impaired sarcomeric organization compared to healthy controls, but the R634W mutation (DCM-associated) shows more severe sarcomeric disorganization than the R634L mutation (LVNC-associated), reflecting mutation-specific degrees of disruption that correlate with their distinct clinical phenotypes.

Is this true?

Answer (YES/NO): NO